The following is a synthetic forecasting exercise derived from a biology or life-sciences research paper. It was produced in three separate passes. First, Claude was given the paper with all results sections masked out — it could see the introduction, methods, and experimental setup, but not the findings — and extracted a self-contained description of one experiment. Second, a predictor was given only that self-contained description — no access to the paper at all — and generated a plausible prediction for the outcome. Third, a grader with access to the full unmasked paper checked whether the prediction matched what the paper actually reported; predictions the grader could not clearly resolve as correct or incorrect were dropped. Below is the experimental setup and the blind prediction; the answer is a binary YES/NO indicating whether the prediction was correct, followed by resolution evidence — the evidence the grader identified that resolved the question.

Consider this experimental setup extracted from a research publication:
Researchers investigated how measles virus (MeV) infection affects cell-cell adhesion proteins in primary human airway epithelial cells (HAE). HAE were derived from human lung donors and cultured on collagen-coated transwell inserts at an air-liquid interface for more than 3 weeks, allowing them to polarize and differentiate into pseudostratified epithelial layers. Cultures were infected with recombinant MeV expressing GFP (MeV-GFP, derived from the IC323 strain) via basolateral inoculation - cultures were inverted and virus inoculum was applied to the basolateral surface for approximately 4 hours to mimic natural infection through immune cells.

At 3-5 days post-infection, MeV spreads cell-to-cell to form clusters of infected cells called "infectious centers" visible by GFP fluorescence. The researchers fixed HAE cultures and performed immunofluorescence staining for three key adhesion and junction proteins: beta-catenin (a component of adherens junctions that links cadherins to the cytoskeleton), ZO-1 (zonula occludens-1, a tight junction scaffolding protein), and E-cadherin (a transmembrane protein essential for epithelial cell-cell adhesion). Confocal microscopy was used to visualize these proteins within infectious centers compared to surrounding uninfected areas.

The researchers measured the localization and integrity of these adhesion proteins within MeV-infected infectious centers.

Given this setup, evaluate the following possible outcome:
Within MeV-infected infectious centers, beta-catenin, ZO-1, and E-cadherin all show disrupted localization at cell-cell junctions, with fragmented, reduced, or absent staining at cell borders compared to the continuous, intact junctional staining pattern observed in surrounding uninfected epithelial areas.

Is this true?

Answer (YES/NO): YES